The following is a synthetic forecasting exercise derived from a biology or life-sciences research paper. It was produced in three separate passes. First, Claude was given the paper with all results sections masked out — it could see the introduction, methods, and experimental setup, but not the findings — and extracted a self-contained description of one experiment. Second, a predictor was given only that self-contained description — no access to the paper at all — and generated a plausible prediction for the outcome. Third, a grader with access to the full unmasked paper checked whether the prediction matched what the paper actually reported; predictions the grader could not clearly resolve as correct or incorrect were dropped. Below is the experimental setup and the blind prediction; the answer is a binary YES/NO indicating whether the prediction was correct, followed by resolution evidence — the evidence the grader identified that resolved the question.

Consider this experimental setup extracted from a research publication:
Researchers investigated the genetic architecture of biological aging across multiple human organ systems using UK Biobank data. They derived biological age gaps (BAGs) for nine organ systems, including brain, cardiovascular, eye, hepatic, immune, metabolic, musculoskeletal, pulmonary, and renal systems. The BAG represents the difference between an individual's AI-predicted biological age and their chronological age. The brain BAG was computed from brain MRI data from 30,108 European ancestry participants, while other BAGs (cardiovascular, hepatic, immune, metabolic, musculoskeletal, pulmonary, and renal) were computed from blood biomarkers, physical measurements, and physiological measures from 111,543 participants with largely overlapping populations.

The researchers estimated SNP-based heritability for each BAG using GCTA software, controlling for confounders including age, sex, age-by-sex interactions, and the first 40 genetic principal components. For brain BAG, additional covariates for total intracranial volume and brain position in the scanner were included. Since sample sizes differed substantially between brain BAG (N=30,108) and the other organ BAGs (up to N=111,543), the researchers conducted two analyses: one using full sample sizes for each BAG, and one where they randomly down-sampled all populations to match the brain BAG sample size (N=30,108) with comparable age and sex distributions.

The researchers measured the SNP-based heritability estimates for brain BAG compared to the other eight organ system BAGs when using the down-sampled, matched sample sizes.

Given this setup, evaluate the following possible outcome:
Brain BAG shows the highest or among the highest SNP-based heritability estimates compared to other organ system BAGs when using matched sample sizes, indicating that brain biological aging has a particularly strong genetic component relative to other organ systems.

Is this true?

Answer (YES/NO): YES